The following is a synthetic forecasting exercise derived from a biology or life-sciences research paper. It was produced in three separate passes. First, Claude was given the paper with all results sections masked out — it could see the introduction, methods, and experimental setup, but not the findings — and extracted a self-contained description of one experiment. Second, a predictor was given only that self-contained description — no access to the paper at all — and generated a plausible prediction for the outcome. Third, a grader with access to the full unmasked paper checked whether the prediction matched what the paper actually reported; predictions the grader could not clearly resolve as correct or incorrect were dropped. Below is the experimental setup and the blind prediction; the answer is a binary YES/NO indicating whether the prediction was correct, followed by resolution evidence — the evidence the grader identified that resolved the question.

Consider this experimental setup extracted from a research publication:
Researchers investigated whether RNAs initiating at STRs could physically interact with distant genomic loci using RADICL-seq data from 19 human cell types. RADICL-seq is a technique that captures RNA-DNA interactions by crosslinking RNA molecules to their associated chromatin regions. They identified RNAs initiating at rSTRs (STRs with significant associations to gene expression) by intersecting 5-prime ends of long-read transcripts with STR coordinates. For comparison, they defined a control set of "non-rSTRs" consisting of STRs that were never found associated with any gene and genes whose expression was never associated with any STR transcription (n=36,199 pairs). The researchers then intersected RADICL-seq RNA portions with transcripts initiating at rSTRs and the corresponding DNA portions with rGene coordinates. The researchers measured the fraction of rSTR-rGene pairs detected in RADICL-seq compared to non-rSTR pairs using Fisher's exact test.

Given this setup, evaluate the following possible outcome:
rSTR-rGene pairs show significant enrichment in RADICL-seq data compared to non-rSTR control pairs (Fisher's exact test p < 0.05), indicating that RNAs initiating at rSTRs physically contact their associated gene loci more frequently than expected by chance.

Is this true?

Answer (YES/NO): YES